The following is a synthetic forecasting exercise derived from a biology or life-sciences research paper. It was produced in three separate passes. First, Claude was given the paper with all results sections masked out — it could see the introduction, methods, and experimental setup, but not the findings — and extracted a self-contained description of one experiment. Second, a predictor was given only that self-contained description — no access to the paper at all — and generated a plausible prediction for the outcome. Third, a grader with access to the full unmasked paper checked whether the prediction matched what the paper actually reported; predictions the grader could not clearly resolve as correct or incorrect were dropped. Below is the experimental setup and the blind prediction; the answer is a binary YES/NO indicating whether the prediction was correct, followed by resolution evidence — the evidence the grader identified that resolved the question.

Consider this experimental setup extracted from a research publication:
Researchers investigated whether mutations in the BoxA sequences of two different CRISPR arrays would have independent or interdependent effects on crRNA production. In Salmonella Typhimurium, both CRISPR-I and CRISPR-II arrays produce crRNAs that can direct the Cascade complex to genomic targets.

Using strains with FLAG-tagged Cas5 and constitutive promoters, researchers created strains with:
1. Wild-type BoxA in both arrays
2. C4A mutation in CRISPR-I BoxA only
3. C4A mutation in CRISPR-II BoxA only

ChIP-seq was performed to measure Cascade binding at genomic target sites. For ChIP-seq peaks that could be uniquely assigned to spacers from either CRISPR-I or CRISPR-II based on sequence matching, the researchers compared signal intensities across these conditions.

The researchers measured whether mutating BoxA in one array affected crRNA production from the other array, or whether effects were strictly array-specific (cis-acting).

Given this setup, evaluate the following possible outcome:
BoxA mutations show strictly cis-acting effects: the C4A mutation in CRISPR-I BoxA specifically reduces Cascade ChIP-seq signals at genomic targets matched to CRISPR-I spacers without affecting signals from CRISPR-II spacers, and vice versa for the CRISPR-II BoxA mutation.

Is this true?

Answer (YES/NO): YES